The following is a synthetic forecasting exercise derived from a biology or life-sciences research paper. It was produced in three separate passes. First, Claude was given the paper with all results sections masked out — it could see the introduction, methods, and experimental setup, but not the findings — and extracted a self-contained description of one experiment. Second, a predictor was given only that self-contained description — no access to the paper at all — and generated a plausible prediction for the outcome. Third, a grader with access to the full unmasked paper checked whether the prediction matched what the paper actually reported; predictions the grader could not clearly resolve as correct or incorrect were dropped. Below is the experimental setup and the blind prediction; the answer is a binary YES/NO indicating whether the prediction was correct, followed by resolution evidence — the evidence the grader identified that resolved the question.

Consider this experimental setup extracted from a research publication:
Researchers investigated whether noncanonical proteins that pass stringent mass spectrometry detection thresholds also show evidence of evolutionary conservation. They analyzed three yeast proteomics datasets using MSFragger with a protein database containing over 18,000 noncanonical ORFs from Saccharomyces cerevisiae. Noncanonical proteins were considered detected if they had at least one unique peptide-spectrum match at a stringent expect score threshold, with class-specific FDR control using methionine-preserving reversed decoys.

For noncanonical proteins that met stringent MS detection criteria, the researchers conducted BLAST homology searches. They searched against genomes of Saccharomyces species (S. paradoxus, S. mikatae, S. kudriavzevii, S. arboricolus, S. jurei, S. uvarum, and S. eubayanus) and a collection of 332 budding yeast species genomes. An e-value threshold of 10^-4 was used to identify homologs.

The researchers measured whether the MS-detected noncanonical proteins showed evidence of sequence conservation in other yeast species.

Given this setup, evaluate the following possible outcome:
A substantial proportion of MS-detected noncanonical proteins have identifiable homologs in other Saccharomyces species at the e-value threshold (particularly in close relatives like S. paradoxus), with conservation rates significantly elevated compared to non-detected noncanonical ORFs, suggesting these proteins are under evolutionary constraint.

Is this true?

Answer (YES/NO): YES